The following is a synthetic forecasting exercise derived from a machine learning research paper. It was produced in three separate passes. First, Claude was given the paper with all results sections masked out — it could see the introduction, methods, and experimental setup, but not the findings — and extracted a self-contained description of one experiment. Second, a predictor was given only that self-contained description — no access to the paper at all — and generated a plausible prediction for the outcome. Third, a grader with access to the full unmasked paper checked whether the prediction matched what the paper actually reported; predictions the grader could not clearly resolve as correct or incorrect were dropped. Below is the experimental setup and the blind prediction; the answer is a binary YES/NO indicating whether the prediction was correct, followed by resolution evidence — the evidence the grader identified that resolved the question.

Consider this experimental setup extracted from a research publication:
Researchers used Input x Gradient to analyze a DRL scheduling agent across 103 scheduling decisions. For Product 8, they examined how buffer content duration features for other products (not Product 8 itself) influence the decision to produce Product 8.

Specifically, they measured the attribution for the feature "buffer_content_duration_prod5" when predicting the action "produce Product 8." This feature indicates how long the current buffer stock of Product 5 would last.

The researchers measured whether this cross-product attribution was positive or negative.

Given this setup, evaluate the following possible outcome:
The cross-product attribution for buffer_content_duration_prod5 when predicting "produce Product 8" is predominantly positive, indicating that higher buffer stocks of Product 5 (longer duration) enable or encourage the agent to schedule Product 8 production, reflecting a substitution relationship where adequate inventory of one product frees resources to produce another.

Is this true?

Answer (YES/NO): YES